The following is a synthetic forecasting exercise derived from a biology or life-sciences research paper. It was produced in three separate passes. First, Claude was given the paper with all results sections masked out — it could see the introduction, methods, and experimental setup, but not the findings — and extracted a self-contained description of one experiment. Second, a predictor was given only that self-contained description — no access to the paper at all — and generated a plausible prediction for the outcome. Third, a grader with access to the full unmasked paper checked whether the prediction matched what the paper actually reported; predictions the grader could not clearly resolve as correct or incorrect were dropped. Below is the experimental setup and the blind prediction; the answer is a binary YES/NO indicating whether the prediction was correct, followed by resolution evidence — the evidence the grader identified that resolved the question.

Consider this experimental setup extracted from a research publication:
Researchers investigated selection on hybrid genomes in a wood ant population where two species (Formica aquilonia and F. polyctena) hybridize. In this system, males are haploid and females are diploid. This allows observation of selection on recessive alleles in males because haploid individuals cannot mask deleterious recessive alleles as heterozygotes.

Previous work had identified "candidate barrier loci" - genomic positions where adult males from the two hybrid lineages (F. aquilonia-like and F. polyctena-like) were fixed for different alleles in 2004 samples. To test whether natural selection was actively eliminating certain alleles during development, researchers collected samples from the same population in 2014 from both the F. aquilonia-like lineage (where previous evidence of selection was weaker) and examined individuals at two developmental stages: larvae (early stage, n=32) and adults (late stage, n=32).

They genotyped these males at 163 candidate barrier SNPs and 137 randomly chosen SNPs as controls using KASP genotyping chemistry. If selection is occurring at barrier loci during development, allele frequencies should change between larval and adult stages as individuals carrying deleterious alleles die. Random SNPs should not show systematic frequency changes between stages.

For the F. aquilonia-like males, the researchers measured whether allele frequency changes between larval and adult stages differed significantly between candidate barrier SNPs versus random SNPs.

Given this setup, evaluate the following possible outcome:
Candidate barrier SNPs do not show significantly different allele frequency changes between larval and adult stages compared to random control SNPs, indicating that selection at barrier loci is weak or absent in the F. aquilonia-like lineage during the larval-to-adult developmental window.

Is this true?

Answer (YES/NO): NO